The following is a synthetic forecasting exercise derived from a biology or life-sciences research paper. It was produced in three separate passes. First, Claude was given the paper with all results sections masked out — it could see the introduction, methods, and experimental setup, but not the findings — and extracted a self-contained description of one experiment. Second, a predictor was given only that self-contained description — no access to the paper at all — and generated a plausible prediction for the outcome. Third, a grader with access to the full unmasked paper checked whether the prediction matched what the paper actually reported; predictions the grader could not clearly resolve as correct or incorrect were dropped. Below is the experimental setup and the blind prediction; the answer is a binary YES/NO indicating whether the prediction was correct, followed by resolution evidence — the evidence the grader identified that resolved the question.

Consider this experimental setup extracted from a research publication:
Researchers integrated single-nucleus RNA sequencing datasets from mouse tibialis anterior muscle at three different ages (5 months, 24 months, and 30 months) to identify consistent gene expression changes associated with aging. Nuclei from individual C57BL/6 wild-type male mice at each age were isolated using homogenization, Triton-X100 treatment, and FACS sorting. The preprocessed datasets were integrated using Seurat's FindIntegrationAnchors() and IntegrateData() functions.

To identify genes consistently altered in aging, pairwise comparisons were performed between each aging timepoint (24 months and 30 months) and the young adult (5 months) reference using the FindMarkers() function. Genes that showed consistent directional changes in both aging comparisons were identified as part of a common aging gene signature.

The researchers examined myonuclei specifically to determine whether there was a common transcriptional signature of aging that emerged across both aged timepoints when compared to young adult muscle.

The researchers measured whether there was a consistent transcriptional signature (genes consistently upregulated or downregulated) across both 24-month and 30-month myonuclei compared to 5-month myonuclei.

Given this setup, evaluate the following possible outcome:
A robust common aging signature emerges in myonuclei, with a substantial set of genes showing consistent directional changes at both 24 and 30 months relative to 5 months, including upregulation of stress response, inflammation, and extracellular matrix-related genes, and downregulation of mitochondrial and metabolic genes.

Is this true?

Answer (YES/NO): NO